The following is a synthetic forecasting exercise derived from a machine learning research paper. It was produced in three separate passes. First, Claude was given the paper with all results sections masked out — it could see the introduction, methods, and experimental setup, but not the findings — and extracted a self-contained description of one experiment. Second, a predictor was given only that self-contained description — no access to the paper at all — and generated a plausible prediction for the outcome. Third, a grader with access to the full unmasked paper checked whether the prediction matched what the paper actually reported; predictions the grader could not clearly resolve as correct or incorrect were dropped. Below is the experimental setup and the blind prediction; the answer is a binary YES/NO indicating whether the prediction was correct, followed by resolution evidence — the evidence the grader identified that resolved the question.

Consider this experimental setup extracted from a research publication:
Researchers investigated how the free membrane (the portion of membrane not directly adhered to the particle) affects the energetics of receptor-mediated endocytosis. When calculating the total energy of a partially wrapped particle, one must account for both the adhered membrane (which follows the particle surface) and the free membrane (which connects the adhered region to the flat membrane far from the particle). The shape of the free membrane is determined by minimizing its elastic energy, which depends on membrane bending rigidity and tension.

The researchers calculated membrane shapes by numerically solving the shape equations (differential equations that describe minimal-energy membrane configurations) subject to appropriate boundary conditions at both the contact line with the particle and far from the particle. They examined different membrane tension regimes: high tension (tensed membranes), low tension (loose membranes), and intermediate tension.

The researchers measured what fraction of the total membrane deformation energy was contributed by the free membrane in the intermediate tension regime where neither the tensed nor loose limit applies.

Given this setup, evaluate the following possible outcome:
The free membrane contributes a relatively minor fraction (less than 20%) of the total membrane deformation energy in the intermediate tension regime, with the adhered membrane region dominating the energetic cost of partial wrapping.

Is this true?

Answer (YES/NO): NO